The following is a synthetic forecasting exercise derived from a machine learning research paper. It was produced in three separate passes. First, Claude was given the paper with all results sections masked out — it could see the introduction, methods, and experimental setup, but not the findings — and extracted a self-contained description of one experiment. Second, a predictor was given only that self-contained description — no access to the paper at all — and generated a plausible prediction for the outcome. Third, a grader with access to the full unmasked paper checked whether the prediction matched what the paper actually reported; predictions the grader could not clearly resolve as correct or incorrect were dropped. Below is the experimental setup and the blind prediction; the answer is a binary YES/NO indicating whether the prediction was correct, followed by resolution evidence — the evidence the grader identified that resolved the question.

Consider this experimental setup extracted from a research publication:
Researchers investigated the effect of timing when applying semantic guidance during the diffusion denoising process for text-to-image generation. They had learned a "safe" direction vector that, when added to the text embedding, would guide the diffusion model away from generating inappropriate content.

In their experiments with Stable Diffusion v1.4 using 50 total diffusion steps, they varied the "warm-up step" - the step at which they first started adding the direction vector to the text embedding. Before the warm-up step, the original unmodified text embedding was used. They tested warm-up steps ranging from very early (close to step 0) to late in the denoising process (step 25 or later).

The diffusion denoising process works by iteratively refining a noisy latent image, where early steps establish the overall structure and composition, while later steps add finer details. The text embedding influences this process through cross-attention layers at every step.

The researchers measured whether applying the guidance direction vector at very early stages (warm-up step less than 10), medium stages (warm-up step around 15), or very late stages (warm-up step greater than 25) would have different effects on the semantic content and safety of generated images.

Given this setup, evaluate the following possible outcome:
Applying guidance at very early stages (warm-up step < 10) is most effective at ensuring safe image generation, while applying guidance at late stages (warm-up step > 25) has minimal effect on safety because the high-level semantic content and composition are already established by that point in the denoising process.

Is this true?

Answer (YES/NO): NO